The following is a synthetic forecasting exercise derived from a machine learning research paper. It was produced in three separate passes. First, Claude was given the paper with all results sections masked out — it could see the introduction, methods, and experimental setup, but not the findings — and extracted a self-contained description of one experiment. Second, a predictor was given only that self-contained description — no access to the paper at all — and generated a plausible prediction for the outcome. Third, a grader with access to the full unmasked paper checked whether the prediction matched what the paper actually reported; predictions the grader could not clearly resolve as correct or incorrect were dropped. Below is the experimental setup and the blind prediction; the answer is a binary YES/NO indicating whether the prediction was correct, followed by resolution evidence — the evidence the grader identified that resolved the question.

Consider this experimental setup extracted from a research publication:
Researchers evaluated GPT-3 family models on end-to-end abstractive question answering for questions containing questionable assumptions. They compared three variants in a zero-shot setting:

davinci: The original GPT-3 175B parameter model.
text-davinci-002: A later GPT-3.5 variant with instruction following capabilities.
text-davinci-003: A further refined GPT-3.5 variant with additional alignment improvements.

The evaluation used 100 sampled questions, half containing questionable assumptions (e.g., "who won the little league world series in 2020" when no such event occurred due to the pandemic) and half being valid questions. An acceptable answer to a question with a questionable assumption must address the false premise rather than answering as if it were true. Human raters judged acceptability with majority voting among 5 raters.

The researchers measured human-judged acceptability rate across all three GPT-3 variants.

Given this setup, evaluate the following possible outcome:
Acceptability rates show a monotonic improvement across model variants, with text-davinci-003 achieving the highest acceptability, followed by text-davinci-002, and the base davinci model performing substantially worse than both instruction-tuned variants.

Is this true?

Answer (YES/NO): YES